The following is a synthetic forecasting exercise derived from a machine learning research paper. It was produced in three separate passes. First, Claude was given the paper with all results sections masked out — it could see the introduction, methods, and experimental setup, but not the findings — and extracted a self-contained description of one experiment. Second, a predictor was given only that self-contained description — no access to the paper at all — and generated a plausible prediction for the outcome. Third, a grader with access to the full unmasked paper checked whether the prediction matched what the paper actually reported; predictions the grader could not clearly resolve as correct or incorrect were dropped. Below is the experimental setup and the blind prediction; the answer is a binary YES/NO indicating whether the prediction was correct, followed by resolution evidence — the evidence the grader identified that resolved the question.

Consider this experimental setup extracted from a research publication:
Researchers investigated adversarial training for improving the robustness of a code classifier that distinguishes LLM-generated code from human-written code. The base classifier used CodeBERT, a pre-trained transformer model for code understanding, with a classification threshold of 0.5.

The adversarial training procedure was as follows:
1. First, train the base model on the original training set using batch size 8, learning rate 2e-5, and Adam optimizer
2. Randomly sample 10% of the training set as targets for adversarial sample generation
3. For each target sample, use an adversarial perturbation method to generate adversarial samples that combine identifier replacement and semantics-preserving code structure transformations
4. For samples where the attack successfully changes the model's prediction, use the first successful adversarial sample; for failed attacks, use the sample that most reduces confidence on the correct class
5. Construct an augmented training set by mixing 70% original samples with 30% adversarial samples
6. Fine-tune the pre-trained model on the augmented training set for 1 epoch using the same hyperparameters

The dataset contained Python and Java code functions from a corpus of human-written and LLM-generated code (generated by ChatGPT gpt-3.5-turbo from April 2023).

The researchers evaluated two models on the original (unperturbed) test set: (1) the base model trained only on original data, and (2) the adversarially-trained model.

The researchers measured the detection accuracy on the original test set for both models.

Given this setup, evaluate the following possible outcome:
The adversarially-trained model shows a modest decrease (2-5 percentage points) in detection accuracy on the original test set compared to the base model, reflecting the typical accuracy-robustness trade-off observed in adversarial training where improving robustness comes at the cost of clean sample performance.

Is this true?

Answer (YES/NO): NO